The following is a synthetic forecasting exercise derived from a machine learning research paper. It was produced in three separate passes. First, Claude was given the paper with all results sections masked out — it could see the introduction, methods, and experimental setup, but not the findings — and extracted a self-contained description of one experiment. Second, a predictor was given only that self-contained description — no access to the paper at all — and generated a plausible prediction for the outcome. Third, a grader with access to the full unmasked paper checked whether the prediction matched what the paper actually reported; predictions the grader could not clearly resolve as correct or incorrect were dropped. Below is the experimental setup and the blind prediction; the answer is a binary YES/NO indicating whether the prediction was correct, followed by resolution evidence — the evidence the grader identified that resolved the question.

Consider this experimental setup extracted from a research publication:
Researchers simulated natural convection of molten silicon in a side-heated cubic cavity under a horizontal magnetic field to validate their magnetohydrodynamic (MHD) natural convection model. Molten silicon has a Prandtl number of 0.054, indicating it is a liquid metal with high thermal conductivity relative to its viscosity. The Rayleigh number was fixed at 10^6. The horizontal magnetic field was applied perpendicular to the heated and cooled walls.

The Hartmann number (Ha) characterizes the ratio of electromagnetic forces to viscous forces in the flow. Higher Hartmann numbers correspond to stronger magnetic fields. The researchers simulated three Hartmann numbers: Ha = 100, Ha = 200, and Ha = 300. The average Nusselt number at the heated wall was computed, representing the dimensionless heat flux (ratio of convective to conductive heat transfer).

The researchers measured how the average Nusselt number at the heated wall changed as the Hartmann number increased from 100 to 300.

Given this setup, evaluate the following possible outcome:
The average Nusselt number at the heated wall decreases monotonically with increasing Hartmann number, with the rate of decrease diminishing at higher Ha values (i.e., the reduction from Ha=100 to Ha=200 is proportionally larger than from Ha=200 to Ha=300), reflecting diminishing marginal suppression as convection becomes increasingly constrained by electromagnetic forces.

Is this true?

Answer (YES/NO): YES